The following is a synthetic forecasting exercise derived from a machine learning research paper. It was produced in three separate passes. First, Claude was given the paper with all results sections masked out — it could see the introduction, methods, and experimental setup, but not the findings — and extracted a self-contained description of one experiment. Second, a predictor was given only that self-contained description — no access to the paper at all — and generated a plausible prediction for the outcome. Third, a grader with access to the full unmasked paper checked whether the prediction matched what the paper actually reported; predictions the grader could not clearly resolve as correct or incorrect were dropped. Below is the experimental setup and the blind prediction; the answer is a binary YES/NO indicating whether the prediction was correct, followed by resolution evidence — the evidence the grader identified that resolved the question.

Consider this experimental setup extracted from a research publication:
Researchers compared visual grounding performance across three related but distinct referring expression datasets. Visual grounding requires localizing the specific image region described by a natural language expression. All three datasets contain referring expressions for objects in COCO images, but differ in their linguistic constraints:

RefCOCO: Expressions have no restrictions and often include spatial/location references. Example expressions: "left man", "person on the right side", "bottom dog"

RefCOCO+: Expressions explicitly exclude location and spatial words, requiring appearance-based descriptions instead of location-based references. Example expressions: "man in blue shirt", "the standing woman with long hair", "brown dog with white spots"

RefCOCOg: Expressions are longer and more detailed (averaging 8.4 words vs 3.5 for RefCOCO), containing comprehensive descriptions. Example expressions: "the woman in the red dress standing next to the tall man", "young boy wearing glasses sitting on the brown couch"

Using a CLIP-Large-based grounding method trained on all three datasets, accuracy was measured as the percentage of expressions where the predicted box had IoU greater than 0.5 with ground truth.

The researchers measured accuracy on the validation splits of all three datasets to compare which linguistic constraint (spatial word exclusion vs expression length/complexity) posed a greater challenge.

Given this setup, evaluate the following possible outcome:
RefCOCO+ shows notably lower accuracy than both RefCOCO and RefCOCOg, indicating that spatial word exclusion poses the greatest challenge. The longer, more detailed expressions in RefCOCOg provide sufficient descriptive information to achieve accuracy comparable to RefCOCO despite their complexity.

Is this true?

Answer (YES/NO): NO